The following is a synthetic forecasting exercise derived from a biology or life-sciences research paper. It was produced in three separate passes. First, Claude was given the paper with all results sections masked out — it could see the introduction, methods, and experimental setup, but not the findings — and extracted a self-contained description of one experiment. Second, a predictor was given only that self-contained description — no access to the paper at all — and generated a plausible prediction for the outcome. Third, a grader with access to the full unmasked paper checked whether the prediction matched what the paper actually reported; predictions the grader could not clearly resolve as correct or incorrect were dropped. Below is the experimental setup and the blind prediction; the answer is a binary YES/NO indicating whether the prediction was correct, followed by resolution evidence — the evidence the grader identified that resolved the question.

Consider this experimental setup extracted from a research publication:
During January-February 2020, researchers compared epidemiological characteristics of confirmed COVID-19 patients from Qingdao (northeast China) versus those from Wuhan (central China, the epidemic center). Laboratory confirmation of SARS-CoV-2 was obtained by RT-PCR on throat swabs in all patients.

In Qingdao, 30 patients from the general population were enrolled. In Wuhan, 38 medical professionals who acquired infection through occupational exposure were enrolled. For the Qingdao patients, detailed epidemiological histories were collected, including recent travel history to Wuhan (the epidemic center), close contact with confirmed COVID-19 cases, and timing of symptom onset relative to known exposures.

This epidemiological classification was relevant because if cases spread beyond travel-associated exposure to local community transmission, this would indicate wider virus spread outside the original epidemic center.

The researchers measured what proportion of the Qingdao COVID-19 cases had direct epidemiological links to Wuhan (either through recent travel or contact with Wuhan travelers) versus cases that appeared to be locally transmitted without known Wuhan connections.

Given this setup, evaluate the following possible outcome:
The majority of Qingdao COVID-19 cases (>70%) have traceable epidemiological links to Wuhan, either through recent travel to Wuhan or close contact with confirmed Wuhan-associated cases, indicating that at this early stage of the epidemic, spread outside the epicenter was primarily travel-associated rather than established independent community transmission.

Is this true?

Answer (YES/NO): NO